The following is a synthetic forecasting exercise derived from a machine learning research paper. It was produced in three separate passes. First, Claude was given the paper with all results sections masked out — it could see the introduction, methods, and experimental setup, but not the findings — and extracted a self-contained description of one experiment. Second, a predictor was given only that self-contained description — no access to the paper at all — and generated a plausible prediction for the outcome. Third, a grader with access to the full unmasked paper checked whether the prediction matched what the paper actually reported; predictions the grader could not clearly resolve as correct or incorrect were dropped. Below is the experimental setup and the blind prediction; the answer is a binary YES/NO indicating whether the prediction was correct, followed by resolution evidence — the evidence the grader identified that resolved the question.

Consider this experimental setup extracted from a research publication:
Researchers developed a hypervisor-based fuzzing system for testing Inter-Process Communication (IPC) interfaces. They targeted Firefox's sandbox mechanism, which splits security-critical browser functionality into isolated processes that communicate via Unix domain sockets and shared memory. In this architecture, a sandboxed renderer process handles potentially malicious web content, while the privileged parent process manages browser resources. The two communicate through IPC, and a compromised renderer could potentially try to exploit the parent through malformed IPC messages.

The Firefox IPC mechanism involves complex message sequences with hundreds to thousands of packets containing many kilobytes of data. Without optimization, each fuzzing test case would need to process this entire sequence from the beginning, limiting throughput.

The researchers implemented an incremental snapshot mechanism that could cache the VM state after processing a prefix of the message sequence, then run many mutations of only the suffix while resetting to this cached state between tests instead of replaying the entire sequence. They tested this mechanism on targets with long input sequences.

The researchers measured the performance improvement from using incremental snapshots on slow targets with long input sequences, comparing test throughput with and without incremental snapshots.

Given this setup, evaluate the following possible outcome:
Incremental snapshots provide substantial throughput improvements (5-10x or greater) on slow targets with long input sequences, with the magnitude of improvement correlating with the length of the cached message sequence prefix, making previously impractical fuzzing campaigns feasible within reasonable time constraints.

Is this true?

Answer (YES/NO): YES